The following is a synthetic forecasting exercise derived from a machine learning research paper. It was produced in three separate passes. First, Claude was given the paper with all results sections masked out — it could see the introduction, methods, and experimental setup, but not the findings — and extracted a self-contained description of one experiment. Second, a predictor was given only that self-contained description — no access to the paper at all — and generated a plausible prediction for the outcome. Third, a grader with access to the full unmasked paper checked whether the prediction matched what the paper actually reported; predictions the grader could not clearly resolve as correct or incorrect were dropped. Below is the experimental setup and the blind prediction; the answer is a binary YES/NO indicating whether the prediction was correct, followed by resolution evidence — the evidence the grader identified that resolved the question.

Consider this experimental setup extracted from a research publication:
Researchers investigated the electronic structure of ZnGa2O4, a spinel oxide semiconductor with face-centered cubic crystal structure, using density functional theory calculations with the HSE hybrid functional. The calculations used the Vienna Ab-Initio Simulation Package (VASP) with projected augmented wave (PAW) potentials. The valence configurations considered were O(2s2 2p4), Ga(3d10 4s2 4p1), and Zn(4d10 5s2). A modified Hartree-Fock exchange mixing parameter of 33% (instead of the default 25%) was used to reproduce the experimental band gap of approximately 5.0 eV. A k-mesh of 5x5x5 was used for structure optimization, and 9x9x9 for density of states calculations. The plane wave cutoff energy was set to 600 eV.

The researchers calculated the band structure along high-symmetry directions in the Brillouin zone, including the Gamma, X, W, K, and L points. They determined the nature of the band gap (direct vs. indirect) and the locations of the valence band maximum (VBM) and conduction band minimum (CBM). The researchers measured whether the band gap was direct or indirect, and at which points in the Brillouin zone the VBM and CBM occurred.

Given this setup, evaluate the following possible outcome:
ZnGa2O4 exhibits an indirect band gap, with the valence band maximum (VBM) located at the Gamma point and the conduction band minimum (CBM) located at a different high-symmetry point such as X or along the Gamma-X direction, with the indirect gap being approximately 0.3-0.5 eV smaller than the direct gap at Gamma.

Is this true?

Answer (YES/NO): NO